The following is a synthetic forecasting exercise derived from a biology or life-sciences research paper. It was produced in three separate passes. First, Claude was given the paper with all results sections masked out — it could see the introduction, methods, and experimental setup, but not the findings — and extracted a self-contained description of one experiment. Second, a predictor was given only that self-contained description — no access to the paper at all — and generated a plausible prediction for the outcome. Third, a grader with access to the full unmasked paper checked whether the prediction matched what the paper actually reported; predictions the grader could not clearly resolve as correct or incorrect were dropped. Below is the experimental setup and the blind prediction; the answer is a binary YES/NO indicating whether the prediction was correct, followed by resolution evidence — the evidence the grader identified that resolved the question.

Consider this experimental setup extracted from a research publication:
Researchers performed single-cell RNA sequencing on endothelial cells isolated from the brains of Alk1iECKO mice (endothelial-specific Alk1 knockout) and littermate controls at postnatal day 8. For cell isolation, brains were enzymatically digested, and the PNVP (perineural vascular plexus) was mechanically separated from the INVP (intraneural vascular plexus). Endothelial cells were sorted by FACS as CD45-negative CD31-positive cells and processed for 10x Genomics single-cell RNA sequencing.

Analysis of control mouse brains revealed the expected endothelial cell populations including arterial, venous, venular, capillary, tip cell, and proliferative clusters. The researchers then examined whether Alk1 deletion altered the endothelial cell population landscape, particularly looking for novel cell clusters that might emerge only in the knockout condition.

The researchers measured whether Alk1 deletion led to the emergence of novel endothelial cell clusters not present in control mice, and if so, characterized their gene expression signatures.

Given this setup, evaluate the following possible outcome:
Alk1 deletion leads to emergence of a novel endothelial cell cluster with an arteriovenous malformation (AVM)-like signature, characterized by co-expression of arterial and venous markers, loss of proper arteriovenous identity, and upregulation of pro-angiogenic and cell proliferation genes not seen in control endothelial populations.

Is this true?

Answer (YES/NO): NO